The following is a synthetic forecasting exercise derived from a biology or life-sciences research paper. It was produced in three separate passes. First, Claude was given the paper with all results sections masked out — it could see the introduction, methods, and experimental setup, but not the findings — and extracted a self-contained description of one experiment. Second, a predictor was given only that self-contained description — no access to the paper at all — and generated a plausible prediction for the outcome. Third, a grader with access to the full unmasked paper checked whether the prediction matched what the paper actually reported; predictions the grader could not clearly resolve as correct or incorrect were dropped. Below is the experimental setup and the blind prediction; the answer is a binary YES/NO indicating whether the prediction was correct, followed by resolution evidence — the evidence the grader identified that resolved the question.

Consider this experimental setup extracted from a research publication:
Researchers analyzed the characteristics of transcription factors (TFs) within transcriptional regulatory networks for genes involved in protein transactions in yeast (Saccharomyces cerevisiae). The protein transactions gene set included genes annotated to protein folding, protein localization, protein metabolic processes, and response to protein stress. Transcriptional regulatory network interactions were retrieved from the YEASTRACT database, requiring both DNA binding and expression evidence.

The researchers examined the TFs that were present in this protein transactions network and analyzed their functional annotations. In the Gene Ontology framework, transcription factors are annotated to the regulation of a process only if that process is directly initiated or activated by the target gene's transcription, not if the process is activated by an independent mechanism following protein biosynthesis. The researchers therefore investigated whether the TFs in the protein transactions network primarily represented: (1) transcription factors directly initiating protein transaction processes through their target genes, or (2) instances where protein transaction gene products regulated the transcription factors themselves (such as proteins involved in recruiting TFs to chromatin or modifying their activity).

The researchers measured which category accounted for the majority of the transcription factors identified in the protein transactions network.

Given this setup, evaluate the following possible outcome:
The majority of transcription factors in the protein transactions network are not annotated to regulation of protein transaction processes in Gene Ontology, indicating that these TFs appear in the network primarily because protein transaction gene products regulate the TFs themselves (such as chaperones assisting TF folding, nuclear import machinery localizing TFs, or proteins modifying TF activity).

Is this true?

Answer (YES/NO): YES